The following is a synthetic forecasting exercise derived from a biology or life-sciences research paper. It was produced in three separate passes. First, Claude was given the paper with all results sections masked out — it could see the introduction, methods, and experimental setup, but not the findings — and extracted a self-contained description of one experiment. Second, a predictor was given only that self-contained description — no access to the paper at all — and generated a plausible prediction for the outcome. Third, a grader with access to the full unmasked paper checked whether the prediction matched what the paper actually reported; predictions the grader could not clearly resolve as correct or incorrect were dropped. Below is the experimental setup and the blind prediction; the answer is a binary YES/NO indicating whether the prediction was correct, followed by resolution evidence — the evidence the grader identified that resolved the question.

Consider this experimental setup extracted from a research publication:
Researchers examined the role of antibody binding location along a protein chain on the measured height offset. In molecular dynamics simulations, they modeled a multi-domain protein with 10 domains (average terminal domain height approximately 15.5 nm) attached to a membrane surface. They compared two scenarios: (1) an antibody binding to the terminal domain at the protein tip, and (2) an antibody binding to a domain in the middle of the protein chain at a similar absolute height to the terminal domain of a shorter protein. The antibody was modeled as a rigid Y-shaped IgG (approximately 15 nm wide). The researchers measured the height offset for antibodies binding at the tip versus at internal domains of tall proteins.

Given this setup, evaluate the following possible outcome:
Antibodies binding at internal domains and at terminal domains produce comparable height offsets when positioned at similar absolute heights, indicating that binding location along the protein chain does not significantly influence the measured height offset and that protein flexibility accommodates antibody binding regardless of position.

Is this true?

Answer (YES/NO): NO